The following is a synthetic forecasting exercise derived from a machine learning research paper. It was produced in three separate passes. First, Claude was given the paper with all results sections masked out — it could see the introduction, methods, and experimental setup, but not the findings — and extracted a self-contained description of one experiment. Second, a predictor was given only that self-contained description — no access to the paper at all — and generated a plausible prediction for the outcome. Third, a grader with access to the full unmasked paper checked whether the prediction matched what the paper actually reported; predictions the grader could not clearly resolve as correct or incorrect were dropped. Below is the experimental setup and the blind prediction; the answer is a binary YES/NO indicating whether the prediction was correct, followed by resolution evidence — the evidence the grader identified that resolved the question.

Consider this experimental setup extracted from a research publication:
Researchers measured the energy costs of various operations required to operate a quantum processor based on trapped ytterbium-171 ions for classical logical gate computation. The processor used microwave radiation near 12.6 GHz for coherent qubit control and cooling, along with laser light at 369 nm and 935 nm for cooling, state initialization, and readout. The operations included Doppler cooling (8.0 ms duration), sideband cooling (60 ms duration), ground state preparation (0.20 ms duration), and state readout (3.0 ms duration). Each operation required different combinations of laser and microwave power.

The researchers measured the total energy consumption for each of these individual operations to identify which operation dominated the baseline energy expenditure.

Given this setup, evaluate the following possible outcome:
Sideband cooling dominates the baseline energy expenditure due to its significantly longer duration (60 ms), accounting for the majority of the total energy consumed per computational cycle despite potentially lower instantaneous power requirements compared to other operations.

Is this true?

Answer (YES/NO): YES